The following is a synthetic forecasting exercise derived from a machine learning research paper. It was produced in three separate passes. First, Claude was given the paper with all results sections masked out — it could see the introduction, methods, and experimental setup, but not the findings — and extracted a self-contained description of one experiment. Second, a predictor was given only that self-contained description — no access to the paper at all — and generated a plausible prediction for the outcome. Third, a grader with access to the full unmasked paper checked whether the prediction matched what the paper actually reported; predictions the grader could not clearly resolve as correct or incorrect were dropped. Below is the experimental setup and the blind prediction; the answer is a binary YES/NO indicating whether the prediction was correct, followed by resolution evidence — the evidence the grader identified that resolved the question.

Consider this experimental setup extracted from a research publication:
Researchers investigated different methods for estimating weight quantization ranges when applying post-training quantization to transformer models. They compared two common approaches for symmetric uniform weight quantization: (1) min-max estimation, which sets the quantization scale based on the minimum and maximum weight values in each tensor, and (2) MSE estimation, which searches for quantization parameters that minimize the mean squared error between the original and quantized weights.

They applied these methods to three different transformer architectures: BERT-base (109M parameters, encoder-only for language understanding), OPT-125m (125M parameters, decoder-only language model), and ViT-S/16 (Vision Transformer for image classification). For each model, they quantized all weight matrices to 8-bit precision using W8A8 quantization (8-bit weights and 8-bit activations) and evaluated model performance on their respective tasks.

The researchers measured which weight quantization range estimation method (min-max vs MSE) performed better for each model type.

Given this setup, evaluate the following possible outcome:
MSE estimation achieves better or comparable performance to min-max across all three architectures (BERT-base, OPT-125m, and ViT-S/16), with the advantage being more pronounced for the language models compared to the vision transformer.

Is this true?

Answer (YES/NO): NO